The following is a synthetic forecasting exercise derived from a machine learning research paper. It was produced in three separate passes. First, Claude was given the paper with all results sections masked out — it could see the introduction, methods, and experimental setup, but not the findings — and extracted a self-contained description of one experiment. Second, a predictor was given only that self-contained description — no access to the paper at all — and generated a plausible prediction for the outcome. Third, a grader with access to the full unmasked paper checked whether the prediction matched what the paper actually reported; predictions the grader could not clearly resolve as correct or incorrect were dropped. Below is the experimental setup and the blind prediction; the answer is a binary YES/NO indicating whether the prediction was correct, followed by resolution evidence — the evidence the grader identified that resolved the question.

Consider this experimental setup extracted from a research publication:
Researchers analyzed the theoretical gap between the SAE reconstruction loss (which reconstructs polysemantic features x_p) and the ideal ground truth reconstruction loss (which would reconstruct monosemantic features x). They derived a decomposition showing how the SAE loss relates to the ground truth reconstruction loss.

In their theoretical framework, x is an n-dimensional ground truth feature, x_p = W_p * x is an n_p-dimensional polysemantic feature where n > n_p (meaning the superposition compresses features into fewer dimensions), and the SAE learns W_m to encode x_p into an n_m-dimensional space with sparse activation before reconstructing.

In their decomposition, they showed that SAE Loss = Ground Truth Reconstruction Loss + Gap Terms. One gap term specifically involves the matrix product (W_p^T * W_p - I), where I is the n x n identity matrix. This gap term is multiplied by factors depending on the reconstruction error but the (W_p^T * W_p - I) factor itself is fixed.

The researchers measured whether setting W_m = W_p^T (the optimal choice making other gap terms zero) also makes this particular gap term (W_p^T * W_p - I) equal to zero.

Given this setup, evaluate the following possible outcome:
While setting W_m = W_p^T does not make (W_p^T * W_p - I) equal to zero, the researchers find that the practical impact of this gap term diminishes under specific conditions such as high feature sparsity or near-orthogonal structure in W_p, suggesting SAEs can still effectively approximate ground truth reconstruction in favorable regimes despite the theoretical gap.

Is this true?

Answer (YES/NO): YES